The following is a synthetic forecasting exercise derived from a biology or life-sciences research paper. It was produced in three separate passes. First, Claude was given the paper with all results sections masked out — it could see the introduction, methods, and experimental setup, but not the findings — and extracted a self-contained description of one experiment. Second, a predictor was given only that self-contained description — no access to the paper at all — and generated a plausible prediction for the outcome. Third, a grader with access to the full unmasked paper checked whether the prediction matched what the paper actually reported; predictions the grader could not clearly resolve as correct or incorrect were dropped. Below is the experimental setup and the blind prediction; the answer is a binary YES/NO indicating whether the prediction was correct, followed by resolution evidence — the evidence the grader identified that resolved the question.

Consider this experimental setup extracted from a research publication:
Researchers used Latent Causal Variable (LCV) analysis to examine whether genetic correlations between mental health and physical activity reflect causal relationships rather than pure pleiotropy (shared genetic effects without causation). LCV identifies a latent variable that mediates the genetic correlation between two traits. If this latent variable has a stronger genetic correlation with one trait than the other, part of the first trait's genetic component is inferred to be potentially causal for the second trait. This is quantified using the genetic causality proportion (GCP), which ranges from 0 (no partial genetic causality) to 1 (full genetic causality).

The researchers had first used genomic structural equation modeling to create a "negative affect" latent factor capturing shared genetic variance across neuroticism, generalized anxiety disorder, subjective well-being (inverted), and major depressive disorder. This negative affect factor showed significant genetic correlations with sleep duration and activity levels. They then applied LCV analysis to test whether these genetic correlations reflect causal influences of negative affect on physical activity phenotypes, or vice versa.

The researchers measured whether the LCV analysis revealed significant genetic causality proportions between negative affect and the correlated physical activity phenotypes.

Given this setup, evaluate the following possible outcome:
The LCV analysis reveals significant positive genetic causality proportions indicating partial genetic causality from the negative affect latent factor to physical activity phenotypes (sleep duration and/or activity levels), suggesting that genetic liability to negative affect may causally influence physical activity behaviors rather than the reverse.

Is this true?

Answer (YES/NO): NO